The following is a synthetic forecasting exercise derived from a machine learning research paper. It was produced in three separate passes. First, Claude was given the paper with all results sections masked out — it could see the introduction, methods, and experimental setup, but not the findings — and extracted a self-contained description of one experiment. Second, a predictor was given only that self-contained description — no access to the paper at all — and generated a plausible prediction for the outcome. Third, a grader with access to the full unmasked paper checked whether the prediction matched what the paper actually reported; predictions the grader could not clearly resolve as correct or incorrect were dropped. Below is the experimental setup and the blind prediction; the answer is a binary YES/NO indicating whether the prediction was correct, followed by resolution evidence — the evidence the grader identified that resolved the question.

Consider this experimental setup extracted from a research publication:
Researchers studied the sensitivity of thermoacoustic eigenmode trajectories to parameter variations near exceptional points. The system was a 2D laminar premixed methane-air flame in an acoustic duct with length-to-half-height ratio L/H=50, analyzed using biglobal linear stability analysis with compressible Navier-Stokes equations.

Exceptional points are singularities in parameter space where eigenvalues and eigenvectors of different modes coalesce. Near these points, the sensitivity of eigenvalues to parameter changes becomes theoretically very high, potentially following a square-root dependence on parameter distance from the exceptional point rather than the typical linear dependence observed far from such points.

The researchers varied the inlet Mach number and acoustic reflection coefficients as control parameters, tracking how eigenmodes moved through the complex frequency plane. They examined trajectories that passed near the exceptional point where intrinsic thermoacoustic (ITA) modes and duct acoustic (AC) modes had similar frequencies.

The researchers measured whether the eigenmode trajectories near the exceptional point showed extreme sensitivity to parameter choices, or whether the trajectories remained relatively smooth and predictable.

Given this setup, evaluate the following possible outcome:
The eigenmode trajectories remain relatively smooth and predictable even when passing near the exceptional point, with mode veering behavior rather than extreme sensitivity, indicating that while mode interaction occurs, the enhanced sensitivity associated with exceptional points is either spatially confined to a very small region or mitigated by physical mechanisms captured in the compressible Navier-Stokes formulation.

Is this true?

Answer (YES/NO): NO